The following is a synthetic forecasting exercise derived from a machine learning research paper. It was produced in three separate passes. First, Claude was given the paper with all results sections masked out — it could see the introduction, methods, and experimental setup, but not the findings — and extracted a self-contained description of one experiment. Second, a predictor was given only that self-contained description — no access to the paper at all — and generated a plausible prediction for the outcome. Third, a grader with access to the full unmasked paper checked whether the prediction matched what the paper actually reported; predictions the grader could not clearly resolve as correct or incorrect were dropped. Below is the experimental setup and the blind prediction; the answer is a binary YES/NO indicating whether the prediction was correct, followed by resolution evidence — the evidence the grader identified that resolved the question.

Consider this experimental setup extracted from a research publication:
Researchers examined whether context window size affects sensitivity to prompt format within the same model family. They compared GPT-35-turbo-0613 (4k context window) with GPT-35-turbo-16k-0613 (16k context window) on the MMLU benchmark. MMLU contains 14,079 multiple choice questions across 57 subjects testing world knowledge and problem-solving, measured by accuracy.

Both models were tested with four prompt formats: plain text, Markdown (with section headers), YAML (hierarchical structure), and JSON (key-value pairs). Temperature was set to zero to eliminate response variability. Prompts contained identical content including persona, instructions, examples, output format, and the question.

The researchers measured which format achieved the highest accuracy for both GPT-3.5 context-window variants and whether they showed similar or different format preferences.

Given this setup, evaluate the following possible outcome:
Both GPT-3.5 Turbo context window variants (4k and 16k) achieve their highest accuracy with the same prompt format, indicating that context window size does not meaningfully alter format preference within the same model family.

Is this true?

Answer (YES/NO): YES